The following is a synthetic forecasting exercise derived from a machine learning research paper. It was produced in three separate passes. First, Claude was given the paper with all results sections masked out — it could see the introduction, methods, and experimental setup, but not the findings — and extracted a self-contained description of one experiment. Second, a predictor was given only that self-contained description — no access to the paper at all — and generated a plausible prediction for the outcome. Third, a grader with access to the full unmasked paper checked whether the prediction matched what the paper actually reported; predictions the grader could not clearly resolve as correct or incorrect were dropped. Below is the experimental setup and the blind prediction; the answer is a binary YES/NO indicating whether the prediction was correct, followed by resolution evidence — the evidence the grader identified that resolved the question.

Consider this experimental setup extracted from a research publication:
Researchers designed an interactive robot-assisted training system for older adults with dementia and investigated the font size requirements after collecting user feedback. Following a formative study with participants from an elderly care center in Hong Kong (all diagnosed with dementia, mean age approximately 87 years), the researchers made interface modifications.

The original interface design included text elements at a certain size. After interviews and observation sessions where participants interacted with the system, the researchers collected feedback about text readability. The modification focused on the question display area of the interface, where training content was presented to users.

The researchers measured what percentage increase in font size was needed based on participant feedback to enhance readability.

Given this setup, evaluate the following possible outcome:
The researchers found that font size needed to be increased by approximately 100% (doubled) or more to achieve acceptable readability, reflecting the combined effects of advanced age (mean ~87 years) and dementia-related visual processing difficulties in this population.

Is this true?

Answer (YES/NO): NO